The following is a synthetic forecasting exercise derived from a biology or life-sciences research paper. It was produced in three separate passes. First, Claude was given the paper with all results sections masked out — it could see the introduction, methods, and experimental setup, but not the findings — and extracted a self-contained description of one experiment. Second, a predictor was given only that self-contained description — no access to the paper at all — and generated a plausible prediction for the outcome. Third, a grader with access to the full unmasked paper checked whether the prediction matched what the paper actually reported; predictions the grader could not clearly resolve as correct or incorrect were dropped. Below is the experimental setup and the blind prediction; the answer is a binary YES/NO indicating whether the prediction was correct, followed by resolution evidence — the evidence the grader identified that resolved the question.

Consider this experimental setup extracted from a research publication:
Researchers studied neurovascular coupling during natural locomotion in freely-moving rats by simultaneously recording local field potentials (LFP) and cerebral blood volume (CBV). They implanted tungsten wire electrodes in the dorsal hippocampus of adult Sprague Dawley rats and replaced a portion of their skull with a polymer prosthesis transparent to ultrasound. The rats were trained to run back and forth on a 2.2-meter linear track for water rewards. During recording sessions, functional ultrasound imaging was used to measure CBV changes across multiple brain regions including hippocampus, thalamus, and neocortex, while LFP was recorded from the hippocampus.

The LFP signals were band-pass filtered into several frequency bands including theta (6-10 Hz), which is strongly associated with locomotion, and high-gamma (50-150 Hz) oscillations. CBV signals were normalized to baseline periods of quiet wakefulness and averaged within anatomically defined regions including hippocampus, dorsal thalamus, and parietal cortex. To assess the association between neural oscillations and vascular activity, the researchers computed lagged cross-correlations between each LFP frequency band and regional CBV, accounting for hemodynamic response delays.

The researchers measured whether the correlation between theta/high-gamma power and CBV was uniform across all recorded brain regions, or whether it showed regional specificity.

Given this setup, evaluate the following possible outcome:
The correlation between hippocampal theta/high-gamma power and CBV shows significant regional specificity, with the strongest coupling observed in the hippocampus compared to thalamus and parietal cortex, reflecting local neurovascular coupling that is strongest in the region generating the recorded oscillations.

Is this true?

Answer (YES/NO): YES